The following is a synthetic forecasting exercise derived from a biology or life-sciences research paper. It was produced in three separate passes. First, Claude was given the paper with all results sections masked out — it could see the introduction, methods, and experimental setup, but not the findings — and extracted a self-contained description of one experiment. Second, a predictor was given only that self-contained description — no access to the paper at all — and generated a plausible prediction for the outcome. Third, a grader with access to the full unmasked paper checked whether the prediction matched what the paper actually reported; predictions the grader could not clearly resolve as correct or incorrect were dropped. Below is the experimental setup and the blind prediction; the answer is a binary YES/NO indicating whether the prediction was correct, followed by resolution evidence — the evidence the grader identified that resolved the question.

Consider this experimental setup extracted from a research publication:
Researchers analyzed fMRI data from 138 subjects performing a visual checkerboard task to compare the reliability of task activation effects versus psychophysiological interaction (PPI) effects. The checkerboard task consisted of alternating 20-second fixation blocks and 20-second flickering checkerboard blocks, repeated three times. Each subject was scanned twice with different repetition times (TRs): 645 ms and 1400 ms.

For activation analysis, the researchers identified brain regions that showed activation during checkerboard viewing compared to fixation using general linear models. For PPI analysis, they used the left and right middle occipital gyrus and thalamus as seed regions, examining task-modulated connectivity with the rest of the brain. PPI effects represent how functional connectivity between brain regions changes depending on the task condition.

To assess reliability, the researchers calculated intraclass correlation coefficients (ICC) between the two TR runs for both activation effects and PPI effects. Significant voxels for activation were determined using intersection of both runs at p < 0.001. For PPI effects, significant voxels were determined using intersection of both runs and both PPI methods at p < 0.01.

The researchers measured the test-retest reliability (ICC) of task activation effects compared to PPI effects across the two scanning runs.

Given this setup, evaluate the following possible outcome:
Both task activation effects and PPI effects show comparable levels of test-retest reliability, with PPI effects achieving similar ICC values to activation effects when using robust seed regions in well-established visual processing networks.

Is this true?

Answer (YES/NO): NO